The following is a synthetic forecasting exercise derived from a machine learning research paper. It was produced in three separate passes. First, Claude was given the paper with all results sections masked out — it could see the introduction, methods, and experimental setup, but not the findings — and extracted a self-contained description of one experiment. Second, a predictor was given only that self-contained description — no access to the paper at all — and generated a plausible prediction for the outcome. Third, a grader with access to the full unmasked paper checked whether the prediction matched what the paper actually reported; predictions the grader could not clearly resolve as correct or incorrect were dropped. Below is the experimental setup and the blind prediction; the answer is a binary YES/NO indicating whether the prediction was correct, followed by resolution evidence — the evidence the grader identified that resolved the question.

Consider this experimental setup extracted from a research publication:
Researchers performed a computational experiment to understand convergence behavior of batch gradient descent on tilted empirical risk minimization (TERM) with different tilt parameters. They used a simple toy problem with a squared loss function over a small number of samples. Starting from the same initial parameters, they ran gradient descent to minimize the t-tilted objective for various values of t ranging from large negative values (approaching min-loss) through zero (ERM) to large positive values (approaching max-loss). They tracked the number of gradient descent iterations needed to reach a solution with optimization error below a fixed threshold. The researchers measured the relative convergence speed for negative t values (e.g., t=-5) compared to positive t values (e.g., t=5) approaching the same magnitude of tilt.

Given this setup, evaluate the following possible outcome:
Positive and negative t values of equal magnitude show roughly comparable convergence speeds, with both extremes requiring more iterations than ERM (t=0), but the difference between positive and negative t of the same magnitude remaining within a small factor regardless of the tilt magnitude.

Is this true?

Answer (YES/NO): NO